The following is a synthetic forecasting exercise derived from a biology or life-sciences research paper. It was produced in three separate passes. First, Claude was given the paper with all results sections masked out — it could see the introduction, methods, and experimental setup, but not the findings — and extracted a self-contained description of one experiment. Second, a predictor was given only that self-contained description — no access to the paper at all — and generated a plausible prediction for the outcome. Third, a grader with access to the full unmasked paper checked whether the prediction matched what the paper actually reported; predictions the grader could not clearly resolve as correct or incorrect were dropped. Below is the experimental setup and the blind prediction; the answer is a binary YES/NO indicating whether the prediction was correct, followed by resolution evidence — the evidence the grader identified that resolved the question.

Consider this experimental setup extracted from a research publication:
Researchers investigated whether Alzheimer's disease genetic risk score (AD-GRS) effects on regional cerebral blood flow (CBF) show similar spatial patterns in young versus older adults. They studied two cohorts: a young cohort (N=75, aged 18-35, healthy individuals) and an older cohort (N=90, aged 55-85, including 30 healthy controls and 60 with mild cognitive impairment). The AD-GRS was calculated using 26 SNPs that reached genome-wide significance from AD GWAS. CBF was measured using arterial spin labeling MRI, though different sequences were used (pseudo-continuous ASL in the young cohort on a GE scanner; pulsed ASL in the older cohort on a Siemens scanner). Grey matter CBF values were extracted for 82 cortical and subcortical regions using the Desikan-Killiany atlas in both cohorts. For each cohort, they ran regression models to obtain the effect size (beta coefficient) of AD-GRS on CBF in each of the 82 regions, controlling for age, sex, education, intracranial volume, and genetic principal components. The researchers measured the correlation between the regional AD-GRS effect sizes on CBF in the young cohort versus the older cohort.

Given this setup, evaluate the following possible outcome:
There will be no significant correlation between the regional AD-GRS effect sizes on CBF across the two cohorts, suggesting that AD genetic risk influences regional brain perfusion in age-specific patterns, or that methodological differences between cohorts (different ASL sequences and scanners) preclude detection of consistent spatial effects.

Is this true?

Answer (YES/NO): NO